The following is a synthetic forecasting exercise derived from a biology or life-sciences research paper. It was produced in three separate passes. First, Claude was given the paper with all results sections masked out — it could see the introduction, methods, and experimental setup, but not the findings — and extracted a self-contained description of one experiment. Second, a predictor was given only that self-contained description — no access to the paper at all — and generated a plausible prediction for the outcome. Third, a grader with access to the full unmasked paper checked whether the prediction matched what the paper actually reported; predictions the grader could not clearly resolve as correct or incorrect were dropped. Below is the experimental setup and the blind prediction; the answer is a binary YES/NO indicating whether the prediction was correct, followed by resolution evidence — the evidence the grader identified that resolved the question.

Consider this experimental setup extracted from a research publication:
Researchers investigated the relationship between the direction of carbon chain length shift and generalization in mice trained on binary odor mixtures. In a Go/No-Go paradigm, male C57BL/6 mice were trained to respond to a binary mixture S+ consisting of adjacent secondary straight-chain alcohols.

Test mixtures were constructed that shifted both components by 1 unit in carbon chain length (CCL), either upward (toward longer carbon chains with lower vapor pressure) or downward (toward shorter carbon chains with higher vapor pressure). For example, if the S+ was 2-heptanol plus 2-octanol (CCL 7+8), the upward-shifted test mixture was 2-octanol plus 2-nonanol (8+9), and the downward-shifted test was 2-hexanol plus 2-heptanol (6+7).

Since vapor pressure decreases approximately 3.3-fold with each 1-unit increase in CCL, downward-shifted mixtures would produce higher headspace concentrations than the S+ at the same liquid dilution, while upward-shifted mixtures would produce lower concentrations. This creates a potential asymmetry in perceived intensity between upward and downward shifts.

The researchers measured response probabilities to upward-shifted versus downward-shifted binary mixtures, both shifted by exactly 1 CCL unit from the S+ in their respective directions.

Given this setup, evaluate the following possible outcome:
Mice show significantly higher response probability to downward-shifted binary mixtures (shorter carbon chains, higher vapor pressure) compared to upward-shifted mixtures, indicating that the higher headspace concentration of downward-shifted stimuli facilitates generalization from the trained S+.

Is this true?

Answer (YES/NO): NO